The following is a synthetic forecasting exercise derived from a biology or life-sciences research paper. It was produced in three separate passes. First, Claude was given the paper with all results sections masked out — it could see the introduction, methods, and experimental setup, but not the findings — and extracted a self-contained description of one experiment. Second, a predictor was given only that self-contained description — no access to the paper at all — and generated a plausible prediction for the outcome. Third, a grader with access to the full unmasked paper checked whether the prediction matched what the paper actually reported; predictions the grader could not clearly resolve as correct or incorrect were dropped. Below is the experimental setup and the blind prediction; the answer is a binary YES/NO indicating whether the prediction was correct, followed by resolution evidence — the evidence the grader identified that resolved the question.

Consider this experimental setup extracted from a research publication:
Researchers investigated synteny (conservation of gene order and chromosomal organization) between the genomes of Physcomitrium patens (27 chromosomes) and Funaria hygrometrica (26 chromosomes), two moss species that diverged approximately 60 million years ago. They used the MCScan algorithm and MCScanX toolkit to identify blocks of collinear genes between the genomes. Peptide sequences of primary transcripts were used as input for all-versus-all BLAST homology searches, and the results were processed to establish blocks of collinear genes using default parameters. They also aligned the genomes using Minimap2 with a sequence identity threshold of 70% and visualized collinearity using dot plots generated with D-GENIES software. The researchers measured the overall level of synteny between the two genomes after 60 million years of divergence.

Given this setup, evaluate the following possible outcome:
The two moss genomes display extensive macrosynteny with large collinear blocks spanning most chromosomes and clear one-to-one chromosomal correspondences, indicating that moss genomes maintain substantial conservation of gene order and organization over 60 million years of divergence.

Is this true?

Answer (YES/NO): YES